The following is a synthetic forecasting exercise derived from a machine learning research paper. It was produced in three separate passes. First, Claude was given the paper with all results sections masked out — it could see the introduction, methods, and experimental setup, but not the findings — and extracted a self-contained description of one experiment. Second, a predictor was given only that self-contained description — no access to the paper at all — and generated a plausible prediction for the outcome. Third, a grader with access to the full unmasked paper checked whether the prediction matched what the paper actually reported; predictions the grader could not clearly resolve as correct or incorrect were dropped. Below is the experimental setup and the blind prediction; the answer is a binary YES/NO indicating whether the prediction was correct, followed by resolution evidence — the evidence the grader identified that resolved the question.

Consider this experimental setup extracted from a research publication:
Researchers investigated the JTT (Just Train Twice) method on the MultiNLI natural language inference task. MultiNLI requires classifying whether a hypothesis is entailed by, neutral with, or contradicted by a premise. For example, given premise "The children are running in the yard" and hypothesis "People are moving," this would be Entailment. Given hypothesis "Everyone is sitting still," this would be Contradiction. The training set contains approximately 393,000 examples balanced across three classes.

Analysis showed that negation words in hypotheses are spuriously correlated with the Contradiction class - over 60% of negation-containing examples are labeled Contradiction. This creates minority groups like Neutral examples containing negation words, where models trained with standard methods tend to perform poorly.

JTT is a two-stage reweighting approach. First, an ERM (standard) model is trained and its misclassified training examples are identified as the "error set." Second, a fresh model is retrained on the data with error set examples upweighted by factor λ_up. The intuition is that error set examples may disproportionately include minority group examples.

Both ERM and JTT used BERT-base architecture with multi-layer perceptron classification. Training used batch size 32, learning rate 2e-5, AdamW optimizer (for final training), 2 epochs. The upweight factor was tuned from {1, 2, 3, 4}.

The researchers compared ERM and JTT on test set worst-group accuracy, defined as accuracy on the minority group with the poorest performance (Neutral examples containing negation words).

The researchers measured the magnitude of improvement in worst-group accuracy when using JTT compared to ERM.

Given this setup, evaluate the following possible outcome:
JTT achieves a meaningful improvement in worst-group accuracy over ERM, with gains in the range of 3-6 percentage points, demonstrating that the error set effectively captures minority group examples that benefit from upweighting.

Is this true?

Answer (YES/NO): YES